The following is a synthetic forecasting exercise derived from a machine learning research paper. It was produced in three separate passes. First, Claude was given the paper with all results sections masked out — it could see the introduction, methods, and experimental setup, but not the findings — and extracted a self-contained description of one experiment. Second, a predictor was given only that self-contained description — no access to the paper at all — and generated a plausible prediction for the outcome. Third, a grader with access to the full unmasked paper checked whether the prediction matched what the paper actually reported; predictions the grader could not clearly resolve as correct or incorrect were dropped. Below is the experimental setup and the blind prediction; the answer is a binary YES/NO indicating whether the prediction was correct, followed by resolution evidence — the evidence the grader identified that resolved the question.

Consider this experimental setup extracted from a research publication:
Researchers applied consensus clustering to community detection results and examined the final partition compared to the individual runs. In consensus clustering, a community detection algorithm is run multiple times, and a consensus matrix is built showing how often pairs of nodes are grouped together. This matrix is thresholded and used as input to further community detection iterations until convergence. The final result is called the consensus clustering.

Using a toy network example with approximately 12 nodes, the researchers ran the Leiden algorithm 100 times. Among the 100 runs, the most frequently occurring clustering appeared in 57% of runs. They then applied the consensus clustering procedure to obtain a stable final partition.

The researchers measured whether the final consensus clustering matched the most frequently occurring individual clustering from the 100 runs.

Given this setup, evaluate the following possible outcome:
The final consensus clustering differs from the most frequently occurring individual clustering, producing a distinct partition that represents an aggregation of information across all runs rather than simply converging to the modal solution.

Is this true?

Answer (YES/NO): NO